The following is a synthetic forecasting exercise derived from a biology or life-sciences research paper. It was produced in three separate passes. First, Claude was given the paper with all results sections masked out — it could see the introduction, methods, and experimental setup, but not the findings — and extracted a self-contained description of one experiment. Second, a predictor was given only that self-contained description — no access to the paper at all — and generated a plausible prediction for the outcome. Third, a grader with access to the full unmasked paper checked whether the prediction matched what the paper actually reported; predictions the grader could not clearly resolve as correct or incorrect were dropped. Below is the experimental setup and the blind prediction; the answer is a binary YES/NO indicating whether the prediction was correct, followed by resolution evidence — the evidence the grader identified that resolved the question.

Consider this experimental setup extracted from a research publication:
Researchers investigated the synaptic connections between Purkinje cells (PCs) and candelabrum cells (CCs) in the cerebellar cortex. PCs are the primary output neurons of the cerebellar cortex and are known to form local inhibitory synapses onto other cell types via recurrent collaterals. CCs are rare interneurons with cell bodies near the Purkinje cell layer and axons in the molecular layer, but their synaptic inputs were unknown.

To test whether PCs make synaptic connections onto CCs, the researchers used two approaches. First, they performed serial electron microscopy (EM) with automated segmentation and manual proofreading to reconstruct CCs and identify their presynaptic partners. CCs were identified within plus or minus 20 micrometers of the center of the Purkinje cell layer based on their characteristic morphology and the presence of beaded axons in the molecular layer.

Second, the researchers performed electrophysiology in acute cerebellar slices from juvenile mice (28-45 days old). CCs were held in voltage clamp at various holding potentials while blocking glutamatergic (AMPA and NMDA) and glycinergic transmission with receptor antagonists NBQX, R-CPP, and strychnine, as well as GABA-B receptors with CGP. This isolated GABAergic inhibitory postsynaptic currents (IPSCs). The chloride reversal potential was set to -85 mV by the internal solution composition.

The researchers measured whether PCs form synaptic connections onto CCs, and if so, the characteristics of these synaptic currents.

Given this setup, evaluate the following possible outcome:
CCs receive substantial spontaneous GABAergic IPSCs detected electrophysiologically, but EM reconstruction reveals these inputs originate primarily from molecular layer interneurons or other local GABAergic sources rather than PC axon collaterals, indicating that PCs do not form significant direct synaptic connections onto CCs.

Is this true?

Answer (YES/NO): NO